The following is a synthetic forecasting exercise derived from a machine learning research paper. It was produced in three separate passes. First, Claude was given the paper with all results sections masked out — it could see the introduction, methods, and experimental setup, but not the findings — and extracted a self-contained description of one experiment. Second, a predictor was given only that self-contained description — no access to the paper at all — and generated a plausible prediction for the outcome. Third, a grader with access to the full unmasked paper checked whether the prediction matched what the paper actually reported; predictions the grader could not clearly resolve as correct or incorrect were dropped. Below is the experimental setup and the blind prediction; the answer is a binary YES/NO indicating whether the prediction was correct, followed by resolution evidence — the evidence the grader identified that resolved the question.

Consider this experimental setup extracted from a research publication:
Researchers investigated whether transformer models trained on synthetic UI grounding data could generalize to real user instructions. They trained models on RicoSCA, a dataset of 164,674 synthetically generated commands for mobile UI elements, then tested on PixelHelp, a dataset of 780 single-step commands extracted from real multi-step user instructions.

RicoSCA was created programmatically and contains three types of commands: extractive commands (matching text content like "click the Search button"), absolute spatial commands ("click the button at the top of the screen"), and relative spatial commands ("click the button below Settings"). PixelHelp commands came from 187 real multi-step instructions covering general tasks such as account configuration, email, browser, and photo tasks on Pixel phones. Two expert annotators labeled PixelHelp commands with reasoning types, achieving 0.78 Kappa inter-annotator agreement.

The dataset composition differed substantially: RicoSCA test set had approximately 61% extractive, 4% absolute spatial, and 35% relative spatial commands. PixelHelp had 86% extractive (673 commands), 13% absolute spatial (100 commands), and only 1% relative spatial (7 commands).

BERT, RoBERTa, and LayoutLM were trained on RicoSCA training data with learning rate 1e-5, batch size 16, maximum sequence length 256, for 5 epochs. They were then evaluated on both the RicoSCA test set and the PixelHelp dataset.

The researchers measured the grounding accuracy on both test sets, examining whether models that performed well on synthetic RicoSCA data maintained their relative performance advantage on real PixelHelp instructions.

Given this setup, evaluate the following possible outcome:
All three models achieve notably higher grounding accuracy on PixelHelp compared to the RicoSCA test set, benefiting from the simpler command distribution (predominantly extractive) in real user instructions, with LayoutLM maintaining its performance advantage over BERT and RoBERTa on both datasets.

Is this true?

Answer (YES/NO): NO